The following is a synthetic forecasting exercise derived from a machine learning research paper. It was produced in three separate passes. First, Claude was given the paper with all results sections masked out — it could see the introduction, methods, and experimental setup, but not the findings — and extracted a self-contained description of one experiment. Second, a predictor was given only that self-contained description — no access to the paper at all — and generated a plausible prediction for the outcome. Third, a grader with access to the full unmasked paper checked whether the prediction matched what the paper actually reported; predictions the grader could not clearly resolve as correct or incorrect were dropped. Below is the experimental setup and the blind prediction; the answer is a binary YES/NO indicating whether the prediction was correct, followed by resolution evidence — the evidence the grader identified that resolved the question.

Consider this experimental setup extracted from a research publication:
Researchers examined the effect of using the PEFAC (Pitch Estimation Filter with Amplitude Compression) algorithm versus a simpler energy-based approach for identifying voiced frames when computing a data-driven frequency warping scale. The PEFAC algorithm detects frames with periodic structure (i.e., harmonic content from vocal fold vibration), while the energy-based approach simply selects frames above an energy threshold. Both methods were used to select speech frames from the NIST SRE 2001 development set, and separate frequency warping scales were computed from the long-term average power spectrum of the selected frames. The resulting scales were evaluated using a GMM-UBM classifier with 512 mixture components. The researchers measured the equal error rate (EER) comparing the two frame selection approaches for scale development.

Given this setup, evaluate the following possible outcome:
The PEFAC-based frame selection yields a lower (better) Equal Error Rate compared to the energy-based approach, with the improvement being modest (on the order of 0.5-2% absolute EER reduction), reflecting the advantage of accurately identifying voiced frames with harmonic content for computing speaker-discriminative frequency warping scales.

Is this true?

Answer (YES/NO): NO